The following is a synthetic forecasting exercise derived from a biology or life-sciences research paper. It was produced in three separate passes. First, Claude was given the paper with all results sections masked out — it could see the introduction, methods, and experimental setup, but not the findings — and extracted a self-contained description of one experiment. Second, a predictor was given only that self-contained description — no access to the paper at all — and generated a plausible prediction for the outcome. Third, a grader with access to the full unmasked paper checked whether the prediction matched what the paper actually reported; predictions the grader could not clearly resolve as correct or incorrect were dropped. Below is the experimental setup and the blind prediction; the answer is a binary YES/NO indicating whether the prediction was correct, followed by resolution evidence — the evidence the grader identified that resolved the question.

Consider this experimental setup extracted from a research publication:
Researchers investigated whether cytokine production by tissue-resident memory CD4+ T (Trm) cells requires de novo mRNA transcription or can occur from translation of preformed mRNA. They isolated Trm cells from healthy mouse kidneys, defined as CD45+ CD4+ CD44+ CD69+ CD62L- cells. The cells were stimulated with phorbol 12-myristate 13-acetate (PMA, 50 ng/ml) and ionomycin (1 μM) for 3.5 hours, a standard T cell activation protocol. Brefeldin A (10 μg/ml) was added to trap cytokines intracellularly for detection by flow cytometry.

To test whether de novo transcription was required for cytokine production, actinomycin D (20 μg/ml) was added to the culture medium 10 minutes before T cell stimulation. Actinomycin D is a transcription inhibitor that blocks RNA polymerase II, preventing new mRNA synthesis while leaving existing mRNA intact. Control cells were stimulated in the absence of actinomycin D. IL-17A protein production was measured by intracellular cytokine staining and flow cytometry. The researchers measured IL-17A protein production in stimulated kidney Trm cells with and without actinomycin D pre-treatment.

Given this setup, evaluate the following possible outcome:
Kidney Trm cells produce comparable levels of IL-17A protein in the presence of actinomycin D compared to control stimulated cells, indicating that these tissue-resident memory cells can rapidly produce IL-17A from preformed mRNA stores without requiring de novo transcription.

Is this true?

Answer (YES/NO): YES